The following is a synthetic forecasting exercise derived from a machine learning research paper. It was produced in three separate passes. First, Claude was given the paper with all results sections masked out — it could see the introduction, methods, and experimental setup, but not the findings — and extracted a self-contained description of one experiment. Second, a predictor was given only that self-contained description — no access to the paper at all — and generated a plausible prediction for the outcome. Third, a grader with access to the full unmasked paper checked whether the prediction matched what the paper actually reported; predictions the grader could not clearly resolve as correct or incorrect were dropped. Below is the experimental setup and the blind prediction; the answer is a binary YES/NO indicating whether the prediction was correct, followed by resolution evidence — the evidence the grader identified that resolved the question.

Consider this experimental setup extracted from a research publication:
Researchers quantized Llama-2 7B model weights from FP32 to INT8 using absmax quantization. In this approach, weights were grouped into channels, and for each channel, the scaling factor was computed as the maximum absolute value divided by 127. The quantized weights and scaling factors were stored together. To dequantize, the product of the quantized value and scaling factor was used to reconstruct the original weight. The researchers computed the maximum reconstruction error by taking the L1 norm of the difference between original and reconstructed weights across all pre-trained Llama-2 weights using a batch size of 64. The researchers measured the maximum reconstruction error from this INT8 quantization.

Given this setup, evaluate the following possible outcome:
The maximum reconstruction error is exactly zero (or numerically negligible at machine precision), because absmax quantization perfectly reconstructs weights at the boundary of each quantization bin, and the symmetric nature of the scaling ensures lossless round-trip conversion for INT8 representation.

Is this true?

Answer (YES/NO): NO